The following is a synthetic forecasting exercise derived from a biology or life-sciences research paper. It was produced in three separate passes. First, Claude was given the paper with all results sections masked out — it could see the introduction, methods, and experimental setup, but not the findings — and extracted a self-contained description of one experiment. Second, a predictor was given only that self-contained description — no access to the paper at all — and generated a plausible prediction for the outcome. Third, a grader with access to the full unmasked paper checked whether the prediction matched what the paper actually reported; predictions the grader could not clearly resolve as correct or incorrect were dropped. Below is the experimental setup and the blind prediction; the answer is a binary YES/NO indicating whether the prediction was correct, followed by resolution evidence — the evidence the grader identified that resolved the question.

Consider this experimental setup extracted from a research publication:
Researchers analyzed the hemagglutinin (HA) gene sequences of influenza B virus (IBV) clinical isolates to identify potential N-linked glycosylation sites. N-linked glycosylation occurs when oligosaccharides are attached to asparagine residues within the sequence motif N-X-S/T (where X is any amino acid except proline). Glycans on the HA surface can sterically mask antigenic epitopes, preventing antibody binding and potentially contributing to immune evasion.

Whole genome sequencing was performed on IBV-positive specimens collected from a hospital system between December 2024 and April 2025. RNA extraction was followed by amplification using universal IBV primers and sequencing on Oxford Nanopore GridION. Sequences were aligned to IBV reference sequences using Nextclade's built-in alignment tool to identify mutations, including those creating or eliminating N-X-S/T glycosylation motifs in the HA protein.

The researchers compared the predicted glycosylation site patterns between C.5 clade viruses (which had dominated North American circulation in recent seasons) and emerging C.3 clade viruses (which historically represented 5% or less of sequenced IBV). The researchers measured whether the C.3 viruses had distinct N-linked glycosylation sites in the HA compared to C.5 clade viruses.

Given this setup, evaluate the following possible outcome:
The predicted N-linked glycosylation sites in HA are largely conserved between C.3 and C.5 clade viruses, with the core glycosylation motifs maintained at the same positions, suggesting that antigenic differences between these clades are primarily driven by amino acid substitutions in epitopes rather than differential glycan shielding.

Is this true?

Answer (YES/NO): NO